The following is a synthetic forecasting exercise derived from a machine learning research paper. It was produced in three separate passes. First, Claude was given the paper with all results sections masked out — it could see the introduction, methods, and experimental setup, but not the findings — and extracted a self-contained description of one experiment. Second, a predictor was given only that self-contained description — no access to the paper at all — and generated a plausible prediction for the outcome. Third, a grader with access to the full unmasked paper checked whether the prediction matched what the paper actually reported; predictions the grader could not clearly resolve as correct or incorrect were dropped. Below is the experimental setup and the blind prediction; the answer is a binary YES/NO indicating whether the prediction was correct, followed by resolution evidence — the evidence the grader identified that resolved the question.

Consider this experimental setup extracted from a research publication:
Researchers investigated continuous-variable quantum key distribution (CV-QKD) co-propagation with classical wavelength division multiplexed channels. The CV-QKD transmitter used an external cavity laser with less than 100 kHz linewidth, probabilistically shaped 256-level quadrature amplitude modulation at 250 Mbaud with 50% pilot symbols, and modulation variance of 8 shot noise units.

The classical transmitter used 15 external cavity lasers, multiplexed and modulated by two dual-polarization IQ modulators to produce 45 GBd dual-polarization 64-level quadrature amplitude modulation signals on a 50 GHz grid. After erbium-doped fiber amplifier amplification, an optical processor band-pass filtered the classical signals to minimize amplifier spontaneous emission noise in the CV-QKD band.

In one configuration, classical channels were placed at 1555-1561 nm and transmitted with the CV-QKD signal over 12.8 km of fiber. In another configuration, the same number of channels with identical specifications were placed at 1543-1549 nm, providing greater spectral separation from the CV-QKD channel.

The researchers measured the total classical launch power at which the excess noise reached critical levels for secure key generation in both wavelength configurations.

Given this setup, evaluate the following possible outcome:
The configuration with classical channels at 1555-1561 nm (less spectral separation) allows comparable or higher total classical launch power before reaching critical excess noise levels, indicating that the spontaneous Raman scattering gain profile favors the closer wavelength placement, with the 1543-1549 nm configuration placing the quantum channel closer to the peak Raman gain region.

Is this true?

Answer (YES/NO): NO